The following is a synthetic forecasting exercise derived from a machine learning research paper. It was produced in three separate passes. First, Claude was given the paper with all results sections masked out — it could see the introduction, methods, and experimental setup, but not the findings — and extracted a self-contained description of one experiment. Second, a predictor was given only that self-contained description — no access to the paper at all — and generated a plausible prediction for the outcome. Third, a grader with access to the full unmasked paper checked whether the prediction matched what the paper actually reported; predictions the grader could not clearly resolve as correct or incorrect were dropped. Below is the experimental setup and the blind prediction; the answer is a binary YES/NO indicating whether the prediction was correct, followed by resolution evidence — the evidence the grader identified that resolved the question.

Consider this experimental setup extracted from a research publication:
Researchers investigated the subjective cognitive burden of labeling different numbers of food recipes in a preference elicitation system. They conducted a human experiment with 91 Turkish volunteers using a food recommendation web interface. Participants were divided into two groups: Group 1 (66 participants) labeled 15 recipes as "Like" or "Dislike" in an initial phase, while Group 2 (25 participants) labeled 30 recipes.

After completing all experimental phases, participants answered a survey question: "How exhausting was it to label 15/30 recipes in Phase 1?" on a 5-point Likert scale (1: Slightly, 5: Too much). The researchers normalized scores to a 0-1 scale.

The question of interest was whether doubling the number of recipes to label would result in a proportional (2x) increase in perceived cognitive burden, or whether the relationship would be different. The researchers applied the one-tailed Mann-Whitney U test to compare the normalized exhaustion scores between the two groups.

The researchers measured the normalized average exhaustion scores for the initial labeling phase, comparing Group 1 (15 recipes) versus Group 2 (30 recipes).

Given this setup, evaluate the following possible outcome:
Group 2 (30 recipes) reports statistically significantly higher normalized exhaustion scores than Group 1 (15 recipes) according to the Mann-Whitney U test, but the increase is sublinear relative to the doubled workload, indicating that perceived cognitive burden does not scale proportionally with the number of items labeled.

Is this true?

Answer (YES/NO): YES